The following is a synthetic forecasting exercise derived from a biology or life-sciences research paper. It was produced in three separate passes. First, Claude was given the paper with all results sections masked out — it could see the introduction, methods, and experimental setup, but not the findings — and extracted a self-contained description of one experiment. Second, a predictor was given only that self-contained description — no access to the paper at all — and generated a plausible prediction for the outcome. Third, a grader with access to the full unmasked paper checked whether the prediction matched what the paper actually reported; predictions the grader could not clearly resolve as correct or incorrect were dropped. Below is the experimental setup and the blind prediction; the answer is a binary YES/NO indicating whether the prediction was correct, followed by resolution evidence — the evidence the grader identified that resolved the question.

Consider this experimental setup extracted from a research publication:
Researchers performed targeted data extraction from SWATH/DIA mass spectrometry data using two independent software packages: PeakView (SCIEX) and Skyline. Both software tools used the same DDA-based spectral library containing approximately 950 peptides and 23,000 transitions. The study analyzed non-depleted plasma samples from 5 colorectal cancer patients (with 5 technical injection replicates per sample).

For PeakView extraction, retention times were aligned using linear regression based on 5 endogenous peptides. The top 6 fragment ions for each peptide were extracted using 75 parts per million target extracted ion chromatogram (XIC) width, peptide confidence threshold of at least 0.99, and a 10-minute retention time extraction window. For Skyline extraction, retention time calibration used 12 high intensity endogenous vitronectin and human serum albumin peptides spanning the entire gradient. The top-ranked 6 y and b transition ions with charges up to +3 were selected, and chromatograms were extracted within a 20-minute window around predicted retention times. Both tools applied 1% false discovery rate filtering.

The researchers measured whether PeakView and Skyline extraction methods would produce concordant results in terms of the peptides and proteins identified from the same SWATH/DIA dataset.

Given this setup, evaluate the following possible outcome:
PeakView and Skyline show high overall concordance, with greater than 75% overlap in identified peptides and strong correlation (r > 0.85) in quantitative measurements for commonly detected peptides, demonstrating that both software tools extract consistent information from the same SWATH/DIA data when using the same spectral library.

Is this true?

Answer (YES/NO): NO